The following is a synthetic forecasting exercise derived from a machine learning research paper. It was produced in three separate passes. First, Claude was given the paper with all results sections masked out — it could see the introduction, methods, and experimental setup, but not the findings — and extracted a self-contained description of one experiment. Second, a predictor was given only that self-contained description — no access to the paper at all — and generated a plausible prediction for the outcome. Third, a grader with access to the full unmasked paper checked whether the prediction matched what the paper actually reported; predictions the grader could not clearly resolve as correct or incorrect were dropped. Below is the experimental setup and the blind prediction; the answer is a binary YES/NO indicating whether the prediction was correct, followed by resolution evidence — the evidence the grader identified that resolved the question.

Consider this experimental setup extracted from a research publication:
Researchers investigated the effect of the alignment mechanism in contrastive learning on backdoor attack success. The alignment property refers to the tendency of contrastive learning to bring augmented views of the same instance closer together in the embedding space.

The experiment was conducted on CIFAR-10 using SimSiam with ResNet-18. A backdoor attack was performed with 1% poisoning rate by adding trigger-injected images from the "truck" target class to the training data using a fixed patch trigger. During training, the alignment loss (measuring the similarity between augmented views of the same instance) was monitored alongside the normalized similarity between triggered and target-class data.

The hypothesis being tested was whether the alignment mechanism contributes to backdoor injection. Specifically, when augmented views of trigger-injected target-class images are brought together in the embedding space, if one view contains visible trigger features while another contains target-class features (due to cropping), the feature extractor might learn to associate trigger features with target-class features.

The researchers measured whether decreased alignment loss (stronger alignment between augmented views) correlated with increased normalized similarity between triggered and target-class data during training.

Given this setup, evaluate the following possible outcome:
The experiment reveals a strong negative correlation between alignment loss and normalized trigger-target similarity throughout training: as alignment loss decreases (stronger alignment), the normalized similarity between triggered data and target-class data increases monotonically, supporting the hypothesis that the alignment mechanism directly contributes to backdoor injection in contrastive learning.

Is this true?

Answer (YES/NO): NO